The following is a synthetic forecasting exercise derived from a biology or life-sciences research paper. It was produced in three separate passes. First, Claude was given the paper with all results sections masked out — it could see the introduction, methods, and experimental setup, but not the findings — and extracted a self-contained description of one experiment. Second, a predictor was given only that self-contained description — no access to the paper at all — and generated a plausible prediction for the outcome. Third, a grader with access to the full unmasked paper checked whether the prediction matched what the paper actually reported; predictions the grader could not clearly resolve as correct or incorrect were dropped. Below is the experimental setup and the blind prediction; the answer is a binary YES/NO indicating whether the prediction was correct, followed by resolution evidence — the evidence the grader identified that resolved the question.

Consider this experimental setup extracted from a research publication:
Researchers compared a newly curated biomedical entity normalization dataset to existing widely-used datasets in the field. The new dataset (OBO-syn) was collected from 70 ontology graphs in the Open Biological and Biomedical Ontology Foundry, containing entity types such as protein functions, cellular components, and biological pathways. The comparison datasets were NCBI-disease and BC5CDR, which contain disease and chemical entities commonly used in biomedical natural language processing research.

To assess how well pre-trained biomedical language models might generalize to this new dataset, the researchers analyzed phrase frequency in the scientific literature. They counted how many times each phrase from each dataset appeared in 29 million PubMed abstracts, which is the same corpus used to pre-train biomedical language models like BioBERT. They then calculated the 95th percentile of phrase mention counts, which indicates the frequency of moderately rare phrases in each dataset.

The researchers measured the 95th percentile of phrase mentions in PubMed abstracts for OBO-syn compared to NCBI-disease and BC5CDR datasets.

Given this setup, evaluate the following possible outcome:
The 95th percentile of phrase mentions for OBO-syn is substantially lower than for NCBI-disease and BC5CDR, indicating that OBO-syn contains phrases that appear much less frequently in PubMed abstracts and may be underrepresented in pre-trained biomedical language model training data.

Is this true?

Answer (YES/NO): YES